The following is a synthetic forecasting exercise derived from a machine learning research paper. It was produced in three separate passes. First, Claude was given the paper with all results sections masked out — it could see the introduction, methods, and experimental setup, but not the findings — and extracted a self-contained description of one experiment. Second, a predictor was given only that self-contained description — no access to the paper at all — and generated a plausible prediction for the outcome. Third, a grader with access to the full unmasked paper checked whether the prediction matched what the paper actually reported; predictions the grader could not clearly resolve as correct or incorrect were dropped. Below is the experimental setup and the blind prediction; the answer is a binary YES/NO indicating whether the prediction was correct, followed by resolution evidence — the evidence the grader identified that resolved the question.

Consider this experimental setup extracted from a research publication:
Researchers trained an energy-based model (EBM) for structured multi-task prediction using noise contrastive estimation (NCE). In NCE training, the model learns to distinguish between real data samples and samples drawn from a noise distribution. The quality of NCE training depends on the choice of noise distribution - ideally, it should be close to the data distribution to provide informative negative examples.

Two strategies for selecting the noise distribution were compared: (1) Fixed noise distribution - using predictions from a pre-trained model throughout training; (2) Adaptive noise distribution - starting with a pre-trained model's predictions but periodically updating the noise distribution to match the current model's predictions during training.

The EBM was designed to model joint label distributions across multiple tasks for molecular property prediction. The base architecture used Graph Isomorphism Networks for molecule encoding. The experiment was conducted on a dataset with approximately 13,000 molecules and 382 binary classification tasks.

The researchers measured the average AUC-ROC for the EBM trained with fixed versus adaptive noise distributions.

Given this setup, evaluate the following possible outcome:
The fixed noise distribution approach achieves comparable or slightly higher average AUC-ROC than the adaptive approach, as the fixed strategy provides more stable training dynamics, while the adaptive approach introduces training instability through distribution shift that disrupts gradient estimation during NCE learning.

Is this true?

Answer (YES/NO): NO